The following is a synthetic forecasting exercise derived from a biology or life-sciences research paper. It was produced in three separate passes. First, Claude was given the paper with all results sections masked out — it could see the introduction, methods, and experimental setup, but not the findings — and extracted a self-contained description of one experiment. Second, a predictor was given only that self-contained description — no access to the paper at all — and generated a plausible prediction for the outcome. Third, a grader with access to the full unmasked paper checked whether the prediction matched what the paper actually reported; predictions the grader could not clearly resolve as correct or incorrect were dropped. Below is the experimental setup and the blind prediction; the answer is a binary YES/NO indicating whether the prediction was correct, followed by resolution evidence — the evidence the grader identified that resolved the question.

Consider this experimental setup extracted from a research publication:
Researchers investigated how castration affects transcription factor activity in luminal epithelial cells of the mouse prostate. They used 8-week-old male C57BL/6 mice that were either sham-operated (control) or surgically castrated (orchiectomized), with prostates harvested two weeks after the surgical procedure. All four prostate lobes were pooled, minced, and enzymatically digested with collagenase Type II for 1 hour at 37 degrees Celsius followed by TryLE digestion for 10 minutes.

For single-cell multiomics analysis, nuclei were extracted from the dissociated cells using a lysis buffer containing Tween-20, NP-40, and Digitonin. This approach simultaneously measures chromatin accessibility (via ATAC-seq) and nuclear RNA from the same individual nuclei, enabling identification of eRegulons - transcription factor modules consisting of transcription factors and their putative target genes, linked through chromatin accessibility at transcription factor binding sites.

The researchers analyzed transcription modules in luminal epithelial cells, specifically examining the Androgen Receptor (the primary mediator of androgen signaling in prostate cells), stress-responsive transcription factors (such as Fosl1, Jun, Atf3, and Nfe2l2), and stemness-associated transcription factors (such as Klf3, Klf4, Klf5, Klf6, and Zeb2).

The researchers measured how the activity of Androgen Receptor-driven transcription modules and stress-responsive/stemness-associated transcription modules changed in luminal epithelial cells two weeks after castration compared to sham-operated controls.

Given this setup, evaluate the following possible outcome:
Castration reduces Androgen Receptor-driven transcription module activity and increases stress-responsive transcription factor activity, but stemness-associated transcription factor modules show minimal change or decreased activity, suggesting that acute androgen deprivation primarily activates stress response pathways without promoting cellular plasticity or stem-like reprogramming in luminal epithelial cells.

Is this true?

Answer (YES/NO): NO